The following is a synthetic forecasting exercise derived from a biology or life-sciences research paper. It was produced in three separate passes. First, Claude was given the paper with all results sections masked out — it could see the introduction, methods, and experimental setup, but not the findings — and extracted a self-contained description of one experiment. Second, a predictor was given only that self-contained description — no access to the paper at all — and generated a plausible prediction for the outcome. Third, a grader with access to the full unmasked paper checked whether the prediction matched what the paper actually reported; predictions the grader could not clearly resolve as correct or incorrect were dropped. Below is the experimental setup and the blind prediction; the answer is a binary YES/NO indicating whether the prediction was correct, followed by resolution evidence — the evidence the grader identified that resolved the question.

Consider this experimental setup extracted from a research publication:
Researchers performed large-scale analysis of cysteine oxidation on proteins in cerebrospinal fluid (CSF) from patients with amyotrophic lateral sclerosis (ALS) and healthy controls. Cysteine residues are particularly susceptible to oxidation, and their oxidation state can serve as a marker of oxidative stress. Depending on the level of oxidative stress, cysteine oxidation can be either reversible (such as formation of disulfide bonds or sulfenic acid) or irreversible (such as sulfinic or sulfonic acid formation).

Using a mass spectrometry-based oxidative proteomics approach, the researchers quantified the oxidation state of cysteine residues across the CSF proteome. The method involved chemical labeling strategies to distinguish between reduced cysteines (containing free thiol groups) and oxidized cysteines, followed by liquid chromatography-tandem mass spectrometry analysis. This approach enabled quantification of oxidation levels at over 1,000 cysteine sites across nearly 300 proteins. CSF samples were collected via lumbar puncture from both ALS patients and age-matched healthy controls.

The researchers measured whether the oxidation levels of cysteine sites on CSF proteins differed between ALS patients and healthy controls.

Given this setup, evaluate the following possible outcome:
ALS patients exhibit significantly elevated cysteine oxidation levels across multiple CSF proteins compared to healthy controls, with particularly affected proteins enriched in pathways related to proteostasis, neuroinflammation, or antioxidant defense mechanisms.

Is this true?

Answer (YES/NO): NO